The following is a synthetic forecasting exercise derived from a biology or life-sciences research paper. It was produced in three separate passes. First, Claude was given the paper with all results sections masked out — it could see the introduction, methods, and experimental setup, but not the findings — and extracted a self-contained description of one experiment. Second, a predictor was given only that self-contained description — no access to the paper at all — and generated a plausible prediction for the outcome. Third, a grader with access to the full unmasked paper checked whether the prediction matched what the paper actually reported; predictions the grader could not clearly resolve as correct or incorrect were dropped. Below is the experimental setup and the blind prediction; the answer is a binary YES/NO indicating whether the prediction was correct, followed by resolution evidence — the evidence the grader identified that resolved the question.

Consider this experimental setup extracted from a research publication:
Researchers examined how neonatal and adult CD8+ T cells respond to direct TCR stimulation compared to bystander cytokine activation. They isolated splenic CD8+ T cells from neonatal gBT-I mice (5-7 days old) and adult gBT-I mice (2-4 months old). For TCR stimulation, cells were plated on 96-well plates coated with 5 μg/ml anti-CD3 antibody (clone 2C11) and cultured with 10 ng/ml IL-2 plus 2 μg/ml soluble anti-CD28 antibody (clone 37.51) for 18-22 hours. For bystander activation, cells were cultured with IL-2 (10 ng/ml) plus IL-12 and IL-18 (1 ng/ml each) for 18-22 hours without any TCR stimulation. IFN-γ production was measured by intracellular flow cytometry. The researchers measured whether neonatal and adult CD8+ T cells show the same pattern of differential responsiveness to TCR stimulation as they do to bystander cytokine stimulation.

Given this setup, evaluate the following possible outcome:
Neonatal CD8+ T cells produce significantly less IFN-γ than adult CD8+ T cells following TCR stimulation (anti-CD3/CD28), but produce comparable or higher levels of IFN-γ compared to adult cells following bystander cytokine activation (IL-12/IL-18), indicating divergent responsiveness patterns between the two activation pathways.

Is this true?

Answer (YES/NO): NO